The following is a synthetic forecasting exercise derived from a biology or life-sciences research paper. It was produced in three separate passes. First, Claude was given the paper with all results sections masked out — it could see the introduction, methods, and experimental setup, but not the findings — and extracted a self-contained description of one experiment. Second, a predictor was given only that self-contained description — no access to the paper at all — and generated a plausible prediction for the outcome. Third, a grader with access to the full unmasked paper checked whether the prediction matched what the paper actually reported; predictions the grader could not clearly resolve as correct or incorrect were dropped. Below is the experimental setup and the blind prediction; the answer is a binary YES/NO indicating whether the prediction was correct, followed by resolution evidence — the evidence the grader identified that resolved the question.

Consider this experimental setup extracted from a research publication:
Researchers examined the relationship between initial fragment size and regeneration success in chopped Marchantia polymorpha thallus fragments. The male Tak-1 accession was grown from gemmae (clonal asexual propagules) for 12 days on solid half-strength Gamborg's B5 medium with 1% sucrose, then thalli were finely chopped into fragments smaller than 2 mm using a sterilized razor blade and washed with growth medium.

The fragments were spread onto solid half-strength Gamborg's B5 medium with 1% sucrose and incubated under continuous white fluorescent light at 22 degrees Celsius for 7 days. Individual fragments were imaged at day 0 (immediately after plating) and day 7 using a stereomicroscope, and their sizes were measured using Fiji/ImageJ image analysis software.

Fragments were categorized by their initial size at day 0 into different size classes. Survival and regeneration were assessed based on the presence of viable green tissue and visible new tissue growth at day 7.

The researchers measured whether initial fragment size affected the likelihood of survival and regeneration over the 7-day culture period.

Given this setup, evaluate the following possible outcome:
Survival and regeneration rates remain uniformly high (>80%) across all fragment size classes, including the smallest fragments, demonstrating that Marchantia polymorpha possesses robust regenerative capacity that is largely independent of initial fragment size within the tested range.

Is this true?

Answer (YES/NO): NO